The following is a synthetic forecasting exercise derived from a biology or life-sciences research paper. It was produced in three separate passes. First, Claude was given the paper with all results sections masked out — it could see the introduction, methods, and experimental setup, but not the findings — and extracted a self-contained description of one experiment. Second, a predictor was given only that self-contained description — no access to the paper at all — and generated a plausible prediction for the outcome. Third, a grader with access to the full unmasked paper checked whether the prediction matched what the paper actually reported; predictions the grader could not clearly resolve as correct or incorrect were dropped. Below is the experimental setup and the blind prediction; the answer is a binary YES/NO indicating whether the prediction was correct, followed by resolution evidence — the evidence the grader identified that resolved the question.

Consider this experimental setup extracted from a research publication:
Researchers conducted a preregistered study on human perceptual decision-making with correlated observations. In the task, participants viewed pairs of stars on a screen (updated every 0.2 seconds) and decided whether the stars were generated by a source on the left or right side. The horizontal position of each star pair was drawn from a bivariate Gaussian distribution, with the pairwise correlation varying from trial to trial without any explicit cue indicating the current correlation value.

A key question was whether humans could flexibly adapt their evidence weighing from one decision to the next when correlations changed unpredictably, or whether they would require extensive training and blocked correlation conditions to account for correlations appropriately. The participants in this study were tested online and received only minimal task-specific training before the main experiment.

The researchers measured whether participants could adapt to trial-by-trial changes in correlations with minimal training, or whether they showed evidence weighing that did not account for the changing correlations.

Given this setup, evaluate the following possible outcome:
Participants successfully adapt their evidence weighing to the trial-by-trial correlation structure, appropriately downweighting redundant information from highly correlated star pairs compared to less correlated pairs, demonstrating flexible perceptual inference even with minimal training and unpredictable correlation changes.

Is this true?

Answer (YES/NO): YES